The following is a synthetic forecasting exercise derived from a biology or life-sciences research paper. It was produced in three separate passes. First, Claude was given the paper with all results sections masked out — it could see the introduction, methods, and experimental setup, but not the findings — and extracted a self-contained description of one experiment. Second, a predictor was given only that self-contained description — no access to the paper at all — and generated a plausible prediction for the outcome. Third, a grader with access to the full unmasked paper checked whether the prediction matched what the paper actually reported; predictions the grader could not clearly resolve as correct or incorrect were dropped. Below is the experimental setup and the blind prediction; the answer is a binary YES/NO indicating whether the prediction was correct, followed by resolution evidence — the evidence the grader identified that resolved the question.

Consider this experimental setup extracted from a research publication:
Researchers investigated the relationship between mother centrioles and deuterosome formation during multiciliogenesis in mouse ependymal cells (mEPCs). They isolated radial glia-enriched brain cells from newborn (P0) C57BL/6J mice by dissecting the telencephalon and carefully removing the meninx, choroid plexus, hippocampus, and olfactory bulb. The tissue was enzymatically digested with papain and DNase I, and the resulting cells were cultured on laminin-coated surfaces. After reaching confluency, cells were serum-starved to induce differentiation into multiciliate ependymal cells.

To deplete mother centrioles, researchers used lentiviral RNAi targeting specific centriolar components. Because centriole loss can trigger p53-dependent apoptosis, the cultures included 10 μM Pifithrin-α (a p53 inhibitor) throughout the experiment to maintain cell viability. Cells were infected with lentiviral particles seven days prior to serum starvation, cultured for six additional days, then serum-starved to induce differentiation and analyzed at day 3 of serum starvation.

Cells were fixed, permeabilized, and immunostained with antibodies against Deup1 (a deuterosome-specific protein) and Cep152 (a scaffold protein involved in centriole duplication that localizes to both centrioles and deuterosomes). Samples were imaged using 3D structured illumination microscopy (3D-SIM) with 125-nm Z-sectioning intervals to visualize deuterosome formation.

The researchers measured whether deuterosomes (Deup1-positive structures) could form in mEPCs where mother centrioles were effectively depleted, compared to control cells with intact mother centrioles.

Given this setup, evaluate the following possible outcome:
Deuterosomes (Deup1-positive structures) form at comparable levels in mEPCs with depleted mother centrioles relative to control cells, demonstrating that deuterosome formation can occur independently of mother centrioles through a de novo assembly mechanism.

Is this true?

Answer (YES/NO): YES